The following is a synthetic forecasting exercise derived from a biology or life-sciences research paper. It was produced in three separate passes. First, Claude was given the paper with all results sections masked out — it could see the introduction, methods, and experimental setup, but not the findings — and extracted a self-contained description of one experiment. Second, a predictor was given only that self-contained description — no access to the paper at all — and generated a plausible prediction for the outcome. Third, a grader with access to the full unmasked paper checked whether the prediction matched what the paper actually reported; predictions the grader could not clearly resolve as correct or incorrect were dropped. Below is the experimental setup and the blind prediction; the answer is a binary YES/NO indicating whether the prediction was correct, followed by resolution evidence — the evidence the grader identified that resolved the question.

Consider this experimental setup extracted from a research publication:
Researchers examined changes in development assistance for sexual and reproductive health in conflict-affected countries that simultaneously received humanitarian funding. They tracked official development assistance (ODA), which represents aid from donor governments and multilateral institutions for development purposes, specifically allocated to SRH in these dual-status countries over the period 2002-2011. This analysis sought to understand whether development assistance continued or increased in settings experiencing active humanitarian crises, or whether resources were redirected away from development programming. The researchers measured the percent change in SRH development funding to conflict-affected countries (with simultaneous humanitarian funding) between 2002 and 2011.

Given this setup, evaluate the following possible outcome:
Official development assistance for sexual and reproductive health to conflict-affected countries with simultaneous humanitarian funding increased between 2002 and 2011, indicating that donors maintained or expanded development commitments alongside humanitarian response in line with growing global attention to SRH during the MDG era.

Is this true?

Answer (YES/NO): YES